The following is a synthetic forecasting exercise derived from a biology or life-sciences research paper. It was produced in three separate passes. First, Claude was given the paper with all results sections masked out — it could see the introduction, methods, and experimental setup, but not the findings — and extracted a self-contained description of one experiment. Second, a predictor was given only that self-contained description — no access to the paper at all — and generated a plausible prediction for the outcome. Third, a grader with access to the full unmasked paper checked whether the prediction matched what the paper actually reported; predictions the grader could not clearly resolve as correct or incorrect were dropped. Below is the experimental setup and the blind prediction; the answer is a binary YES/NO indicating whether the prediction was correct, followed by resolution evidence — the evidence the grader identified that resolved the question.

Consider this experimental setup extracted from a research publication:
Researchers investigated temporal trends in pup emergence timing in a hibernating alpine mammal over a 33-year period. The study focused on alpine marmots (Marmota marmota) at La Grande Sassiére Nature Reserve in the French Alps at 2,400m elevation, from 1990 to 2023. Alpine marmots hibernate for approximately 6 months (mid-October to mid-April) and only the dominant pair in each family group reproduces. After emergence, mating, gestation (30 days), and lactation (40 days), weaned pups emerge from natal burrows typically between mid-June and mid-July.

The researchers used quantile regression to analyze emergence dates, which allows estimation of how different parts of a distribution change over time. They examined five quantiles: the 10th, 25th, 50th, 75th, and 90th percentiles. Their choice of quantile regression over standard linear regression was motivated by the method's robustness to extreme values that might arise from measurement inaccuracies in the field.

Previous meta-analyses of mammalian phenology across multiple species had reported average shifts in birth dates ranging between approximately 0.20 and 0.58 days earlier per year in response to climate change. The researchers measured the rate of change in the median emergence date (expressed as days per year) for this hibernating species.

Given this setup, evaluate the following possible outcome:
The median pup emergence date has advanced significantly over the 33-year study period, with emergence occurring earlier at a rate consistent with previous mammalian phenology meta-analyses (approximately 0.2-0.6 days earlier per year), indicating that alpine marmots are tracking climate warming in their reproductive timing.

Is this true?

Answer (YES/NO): YES